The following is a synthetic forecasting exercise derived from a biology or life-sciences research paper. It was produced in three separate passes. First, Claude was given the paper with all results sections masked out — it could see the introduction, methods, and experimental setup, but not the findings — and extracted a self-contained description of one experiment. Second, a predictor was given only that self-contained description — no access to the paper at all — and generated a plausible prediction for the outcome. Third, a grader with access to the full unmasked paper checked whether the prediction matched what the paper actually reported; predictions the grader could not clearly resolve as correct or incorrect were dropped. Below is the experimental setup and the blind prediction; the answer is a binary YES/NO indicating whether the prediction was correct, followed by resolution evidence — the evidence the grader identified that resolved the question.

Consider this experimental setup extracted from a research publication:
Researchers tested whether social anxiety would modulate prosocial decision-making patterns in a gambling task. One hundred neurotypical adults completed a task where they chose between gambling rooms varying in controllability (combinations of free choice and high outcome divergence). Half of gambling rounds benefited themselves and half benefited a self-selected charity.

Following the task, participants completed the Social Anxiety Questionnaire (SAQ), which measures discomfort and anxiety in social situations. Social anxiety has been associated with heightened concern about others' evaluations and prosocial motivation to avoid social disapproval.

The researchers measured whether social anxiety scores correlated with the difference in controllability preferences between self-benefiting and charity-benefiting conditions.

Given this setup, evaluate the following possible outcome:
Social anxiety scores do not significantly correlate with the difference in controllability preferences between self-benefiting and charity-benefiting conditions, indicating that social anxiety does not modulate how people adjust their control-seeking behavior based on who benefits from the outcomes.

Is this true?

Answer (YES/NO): YES